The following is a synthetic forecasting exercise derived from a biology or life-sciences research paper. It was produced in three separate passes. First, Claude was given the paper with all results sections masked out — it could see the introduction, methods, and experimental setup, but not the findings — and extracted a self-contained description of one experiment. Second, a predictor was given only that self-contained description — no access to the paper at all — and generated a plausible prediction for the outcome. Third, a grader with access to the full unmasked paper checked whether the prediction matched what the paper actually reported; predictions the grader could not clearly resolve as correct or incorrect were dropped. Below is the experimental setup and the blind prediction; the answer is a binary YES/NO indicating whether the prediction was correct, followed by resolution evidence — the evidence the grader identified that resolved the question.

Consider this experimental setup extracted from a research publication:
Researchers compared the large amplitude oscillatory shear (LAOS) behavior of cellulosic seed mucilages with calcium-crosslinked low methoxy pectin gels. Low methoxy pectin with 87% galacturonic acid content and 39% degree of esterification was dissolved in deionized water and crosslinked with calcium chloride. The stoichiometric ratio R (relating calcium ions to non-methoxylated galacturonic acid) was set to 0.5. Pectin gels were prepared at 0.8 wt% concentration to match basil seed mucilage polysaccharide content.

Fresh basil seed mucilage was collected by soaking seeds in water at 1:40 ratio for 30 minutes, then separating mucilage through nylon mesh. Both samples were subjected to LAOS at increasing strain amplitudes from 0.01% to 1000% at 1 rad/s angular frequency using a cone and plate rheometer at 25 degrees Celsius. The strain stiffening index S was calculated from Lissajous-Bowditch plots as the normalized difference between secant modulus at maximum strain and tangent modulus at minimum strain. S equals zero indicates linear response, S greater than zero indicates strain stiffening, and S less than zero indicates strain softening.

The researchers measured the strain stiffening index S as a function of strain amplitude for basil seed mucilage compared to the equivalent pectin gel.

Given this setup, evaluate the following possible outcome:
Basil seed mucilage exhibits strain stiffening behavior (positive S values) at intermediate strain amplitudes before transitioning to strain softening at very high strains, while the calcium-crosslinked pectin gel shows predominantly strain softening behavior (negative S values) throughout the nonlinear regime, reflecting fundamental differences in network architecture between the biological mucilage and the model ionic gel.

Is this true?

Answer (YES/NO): NO